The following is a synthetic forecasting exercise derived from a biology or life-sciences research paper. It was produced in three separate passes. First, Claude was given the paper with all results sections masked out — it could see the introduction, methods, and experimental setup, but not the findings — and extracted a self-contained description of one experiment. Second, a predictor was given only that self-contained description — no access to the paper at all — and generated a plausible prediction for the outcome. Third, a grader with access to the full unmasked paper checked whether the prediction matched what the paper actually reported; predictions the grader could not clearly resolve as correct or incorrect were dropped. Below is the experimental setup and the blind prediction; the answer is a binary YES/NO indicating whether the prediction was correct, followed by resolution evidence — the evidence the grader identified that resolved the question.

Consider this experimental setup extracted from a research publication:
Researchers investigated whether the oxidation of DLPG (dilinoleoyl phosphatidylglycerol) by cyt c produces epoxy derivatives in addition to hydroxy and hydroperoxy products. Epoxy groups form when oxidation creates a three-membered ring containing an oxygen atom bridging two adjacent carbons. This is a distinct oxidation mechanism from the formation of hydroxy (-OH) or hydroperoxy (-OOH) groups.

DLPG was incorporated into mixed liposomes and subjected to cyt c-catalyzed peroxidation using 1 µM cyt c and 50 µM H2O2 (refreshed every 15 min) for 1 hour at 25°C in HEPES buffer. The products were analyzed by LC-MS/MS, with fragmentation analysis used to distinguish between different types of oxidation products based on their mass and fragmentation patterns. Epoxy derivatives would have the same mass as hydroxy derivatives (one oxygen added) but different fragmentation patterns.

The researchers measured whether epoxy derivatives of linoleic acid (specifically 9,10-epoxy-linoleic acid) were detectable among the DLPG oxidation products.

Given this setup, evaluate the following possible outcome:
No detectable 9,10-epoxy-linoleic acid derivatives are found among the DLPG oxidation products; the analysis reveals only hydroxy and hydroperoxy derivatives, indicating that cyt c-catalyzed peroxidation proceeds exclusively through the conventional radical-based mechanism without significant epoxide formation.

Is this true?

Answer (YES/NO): NO